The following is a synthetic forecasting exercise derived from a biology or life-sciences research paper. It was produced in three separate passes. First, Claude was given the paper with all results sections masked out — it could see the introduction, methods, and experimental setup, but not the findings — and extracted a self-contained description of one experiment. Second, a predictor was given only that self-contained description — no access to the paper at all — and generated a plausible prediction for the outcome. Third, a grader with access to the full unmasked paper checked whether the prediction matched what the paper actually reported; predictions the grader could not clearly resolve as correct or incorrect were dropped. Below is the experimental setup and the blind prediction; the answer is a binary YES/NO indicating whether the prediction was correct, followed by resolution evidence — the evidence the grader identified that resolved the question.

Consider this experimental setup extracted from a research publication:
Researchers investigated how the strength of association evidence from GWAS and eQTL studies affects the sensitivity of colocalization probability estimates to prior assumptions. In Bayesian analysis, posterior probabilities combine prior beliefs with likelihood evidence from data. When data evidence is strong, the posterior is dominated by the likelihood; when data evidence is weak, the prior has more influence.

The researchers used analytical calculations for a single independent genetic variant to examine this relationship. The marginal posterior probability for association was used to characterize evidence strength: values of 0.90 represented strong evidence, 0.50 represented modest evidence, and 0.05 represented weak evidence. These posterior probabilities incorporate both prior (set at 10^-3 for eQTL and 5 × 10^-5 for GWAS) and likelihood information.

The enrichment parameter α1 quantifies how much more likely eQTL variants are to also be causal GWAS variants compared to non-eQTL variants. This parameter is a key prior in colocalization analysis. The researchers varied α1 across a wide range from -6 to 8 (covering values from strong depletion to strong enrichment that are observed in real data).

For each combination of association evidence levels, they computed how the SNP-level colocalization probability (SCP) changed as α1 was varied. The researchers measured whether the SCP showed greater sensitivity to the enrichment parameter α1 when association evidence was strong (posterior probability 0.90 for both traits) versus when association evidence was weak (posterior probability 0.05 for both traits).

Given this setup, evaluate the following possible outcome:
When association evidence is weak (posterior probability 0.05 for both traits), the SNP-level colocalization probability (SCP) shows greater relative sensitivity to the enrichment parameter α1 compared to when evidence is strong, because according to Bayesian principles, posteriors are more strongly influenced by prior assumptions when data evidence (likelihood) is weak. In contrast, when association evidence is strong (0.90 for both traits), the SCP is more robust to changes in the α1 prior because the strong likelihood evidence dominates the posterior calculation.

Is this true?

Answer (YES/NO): NO